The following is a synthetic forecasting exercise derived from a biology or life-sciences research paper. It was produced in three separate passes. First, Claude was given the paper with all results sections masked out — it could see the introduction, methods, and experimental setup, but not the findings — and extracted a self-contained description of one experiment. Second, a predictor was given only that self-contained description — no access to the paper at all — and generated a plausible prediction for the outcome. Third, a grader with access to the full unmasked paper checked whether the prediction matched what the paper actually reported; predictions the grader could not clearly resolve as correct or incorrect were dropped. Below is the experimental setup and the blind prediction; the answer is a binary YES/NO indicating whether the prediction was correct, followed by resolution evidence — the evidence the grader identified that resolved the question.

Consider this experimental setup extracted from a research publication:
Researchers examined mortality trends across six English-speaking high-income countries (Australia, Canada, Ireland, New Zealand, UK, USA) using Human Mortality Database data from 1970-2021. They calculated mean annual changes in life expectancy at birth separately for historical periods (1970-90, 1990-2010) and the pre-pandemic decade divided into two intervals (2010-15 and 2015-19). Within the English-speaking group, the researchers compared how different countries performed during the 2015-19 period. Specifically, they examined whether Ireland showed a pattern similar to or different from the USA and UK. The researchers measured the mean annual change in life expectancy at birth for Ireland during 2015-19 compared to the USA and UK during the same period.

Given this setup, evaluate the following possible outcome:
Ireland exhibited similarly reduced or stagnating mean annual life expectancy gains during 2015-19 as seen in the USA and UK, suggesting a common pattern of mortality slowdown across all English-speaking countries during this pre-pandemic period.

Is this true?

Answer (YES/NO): NO